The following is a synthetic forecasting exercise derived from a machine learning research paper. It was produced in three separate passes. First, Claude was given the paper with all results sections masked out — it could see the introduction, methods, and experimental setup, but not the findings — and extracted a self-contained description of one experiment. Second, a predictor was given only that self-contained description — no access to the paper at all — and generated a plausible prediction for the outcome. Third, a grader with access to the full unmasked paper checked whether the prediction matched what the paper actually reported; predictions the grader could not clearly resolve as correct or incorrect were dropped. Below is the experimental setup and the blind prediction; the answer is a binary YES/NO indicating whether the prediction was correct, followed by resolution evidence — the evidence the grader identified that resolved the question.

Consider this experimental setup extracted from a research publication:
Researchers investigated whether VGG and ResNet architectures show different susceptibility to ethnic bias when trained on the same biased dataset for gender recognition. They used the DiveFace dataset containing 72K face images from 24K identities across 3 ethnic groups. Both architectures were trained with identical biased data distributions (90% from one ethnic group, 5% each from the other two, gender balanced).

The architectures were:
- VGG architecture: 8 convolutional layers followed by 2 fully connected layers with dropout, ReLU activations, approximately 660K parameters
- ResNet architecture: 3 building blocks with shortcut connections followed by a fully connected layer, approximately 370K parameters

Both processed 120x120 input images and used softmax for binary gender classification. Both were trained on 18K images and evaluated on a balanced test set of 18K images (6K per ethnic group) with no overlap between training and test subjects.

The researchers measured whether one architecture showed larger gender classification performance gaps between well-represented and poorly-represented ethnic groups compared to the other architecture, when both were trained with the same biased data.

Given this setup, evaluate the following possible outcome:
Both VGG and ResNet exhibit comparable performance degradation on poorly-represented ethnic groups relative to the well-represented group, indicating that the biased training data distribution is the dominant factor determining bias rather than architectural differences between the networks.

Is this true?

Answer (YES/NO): YES